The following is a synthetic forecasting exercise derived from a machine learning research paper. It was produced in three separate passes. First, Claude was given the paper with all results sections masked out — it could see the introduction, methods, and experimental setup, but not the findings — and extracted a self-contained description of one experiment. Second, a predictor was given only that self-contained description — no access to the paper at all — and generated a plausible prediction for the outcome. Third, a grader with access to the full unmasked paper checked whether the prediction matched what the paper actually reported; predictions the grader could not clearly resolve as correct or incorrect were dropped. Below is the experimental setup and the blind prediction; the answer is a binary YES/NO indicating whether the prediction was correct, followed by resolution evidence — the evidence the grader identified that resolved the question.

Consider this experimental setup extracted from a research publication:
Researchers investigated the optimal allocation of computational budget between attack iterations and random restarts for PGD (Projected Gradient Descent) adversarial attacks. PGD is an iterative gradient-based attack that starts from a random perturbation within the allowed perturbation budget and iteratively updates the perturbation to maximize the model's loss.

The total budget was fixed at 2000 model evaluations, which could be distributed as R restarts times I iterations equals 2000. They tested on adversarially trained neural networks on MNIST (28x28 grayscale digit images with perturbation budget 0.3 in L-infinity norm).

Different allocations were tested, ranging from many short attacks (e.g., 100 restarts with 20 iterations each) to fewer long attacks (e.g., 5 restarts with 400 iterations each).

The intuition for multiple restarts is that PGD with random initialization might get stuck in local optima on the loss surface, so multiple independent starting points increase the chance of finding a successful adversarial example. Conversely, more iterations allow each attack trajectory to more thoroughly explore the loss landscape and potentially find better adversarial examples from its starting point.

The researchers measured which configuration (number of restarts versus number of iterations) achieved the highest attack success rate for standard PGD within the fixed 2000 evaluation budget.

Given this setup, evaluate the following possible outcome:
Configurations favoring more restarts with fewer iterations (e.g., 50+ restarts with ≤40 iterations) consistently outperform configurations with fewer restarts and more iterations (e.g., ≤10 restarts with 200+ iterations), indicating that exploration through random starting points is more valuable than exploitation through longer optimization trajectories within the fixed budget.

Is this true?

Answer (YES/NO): NO